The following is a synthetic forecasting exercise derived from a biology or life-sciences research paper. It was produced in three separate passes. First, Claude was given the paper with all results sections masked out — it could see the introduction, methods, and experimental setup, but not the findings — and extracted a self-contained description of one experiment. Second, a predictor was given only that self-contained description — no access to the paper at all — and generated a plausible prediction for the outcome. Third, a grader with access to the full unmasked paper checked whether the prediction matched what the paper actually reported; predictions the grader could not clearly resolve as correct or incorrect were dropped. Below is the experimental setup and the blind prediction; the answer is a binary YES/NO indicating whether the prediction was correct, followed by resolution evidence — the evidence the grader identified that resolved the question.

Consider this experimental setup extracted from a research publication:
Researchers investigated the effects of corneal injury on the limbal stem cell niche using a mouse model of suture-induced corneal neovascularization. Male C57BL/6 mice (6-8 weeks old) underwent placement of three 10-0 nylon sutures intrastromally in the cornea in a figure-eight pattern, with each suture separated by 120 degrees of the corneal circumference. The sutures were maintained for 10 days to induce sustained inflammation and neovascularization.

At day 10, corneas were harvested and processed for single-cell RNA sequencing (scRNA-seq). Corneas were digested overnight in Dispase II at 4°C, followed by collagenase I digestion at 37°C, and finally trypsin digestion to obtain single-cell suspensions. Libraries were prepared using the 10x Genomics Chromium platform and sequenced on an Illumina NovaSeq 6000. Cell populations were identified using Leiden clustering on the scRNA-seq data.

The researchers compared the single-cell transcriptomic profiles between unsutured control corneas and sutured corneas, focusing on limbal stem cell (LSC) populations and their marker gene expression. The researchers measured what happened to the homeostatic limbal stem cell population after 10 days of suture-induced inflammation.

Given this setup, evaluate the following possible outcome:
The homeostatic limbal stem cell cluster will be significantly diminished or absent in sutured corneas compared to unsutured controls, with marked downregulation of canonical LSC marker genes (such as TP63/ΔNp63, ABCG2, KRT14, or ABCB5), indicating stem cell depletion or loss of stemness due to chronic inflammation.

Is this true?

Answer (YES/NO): NO